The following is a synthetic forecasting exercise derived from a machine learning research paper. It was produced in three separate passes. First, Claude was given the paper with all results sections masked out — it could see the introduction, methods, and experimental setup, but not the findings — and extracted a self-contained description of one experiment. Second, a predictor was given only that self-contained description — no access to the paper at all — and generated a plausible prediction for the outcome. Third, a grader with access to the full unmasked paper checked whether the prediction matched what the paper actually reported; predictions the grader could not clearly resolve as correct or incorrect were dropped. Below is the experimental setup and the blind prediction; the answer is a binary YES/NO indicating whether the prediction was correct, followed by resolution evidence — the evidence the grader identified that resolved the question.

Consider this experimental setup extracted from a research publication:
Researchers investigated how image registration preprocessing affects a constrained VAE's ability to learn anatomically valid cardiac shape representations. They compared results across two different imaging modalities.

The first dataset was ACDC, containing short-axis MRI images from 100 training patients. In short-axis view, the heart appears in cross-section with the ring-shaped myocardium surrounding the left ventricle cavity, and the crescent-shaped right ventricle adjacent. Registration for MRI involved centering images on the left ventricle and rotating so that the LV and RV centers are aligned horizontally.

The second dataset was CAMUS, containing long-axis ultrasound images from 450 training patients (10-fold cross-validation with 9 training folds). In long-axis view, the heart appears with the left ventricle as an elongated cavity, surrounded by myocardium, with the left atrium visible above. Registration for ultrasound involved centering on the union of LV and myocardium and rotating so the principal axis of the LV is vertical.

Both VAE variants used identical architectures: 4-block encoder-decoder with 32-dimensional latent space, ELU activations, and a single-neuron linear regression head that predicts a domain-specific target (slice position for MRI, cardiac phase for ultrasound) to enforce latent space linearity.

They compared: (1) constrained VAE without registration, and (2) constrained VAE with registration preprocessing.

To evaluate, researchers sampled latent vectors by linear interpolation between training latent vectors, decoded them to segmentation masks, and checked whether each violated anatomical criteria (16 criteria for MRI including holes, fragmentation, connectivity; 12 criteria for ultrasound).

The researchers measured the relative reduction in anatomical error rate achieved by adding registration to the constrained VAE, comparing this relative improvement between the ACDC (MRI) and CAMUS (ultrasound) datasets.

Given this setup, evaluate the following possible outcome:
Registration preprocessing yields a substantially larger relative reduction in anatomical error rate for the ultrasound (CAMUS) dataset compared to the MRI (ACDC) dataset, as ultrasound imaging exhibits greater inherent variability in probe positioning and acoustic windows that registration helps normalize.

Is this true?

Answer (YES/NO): YES